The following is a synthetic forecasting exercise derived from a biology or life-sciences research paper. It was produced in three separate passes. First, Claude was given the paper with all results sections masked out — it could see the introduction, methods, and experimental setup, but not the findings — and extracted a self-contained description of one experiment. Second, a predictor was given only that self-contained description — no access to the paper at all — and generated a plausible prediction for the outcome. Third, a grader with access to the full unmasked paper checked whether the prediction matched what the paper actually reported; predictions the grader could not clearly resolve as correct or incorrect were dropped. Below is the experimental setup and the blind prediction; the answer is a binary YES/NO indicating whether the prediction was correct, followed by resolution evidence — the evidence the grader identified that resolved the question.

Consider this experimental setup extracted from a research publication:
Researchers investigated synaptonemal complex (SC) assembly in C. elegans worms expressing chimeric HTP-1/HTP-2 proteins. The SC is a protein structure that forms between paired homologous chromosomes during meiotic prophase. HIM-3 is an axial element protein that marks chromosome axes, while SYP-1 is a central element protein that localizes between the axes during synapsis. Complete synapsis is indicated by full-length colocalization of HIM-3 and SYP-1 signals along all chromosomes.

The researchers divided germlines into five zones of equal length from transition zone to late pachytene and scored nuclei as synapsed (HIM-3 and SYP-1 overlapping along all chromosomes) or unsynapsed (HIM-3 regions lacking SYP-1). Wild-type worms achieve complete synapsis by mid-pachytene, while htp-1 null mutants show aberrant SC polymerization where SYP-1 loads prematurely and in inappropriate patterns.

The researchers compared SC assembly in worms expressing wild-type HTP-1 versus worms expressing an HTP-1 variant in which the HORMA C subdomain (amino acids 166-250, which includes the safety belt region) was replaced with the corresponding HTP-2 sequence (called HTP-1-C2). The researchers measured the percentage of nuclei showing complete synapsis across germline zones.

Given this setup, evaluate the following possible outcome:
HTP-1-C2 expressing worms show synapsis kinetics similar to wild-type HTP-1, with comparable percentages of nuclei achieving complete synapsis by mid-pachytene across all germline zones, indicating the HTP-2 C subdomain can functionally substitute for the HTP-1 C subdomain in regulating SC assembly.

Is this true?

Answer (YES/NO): NO